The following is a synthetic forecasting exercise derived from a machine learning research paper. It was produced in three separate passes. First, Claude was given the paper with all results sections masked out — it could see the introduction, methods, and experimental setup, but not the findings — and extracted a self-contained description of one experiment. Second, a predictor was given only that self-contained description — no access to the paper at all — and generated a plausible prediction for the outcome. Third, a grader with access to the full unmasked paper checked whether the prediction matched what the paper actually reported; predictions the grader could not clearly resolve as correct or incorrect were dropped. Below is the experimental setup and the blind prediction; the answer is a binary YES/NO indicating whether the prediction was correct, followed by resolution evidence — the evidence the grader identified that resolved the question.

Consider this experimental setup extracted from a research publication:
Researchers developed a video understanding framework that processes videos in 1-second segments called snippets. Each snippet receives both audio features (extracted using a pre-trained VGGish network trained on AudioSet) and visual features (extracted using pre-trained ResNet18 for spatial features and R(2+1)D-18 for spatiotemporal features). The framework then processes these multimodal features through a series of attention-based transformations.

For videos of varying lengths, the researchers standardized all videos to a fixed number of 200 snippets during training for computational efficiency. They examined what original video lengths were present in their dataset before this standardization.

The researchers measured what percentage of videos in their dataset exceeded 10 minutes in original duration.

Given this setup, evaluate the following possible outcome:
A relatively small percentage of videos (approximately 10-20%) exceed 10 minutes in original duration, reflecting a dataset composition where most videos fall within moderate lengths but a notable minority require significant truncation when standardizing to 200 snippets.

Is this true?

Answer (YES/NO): NO